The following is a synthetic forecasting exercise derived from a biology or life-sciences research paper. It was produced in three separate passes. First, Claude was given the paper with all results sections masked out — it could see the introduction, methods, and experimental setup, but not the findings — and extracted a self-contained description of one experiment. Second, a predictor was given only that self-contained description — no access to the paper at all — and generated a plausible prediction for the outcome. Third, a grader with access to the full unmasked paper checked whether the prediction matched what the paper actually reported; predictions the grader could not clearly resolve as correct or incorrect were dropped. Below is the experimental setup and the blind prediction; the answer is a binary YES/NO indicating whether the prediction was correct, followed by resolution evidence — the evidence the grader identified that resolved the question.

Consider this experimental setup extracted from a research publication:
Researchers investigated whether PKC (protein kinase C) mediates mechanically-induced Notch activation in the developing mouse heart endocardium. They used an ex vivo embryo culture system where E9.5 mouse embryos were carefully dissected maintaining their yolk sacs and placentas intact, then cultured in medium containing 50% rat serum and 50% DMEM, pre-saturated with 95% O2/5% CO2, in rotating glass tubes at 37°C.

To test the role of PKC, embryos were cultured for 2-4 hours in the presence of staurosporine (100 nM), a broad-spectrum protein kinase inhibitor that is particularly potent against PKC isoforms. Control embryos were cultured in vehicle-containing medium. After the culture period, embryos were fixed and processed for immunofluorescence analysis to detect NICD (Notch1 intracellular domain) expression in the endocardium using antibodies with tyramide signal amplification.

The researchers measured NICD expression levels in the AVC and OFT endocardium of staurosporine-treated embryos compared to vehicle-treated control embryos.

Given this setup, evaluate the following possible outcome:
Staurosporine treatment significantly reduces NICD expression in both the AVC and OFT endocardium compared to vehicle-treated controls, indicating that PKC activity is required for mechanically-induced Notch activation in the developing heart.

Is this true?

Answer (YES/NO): YES